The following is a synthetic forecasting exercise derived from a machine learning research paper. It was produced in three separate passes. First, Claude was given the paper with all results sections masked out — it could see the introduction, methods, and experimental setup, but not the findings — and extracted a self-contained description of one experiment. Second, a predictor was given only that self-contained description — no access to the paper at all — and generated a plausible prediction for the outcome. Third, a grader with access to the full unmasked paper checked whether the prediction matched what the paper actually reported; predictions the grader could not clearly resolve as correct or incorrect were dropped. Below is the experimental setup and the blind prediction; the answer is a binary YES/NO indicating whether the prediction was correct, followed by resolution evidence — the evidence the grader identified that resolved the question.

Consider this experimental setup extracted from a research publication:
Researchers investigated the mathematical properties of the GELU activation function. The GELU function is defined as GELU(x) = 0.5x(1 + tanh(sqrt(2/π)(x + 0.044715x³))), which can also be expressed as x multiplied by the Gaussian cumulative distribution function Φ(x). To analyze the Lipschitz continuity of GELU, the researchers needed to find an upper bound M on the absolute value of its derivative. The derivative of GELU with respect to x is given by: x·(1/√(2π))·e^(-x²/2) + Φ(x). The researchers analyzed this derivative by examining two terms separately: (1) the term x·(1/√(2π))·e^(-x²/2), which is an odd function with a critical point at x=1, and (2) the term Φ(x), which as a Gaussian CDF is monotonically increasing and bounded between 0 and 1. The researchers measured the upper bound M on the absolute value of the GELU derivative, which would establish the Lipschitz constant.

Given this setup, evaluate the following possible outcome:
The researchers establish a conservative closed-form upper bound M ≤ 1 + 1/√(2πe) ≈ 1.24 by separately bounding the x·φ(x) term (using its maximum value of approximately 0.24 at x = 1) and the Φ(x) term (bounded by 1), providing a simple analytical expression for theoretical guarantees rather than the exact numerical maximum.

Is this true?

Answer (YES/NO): YES